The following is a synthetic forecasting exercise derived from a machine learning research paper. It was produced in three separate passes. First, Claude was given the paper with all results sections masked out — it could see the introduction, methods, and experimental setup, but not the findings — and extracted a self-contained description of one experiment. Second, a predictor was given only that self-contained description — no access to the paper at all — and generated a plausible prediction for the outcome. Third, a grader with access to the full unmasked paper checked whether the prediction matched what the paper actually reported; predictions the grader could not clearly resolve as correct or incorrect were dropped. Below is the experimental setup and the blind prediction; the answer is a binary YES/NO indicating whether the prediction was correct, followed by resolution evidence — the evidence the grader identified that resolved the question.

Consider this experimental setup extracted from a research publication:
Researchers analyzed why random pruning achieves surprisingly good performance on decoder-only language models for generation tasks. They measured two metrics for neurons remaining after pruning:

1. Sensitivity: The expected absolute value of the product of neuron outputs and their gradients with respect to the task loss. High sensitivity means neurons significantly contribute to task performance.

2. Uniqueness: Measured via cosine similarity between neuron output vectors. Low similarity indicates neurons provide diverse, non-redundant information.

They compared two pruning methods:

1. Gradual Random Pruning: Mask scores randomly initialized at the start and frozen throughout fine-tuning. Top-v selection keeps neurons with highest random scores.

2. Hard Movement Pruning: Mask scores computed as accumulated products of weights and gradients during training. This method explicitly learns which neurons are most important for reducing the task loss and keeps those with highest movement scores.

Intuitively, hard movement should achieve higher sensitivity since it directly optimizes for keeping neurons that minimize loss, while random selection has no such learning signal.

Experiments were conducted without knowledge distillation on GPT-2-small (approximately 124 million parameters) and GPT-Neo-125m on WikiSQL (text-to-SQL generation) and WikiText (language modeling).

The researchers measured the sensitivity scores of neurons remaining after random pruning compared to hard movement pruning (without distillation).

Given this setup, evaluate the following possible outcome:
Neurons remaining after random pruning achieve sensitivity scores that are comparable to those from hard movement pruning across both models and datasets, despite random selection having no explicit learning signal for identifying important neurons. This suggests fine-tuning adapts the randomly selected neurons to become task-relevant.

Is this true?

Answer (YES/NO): NO